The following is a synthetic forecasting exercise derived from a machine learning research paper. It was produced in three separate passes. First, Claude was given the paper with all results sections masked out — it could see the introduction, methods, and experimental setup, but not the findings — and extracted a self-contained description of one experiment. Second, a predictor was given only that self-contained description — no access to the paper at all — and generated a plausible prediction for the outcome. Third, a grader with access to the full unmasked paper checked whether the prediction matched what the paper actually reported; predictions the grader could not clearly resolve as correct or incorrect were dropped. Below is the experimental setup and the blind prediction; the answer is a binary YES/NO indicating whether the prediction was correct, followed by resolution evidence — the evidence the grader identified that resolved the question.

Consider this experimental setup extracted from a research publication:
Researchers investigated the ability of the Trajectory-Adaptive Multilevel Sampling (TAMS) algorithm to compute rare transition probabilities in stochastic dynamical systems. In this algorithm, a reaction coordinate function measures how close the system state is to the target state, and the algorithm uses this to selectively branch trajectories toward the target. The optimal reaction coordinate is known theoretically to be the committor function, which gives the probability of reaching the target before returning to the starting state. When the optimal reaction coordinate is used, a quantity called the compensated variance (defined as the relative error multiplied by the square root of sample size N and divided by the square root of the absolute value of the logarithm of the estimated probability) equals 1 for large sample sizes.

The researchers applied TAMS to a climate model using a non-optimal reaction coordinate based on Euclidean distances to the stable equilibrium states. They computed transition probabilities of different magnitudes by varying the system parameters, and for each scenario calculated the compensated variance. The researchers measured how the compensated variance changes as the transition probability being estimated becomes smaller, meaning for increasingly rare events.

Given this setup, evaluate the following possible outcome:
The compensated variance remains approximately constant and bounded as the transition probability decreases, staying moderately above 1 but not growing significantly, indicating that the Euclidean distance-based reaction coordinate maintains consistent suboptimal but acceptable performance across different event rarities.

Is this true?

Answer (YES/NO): NO